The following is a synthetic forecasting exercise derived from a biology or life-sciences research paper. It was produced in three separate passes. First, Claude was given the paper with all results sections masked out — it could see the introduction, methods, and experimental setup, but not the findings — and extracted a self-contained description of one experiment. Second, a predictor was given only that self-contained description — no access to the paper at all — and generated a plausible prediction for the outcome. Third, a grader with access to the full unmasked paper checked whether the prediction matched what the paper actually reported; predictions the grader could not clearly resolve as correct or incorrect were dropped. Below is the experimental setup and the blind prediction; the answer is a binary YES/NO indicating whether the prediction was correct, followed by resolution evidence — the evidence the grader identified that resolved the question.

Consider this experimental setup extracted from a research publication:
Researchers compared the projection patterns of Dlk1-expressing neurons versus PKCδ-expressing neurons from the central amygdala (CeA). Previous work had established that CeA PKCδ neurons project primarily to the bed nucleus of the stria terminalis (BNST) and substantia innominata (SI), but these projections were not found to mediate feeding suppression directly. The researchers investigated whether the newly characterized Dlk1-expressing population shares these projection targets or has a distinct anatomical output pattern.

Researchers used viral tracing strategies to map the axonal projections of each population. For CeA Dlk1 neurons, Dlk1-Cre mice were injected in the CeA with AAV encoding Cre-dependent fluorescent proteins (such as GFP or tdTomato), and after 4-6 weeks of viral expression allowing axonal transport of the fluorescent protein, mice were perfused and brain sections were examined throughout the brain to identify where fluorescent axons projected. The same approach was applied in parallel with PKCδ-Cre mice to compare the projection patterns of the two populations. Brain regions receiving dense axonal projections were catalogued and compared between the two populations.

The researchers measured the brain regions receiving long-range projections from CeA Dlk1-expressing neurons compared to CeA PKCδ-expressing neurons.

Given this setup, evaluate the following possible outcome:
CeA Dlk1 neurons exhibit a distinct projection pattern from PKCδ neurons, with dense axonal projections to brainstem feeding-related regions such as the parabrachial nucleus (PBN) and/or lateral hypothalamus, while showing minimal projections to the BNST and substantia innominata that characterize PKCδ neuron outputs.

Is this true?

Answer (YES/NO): NO